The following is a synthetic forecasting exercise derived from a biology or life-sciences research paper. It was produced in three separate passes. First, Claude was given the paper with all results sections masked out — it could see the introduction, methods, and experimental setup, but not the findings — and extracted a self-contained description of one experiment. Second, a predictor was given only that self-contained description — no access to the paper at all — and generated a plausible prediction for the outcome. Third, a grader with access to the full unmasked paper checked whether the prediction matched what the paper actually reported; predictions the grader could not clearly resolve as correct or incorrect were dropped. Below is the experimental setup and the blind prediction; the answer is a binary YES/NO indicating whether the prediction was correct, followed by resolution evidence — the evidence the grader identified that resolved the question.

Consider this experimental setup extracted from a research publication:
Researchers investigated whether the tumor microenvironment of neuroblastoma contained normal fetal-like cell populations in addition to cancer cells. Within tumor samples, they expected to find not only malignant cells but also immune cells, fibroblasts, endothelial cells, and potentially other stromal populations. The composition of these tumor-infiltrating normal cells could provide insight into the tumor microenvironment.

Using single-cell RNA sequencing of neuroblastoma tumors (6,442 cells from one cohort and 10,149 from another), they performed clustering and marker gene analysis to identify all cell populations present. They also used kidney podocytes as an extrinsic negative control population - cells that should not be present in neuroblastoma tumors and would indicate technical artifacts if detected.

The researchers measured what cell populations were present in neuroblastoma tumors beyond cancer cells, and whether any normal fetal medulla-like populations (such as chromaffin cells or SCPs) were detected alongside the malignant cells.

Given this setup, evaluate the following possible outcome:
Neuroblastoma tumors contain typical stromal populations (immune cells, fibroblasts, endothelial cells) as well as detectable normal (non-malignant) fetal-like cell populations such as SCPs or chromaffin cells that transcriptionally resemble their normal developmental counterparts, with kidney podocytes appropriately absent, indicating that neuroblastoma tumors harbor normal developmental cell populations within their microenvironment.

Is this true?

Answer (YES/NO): NO